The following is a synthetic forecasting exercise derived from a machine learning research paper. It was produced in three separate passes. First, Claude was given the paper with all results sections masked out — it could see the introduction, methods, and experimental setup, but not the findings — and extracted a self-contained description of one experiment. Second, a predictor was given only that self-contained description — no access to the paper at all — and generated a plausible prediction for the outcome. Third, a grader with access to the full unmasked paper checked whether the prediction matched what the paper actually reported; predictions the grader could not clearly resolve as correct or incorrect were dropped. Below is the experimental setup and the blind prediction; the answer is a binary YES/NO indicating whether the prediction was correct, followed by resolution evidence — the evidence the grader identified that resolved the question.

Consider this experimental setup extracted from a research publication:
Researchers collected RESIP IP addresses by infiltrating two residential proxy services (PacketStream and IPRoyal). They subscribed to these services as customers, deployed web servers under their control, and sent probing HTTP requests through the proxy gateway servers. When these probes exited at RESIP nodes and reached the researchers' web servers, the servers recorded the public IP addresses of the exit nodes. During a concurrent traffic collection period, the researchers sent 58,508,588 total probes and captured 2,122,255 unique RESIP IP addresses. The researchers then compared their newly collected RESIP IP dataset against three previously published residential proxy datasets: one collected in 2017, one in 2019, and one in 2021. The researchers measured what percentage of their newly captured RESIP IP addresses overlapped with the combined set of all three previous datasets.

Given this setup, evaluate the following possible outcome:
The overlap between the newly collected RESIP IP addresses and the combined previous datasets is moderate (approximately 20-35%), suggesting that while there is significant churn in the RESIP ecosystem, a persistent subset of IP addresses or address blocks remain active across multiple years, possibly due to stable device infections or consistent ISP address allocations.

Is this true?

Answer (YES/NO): NO